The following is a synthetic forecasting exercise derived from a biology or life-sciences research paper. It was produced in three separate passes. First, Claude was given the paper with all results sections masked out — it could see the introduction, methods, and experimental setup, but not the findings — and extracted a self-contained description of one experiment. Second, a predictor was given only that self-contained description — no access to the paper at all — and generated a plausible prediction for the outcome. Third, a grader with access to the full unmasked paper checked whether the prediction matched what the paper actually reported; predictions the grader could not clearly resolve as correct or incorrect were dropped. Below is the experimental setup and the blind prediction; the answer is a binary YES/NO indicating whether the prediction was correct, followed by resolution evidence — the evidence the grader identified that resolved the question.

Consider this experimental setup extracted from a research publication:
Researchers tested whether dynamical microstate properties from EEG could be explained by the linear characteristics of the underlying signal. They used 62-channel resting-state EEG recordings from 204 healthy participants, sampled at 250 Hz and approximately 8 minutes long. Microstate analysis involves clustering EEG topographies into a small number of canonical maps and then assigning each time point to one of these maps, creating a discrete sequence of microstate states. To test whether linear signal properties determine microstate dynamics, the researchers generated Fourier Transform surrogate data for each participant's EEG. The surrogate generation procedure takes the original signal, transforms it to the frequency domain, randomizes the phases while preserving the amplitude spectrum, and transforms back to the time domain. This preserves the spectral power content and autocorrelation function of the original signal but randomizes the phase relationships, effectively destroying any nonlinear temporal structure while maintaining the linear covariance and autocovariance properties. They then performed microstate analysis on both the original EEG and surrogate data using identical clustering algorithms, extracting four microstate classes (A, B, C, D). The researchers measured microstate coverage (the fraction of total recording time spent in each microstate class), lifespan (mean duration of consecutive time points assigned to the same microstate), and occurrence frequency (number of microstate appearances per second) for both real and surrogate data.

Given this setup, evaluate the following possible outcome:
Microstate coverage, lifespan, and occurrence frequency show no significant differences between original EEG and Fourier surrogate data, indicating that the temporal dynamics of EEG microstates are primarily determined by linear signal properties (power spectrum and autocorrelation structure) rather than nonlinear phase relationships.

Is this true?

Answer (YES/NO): YES